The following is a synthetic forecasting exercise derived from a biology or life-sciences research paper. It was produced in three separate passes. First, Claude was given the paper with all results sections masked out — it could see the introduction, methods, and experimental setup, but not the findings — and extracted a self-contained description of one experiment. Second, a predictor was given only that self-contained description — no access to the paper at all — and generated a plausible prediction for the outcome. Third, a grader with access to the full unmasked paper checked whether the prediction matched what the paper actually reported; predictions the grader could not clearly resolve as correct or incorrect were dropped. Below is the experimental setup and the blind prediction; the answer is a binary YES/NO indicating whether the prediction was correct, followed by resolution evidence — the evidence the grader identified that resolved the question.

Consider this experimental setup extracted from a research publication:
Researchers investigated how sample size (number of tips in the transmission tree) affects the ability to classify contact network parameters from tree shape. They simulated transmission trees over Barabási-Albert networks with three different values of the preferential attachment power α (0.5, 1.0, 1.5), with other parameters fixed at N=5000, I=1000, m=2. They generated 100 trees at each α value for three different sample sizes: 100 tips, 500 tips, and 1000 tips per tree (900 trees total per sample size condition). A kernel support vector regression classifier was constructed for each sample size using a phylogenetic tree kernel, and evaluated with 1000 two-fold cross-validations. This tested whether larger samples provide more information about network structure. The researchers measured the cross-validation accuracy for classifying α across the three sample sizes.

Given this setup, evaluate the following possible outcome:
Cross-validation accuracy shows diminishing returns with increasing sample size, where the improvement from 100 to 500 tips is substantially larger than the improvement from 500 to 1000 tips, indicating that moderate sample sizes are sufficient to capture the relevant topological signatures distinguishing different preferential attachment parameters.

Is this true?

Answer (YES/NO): NO